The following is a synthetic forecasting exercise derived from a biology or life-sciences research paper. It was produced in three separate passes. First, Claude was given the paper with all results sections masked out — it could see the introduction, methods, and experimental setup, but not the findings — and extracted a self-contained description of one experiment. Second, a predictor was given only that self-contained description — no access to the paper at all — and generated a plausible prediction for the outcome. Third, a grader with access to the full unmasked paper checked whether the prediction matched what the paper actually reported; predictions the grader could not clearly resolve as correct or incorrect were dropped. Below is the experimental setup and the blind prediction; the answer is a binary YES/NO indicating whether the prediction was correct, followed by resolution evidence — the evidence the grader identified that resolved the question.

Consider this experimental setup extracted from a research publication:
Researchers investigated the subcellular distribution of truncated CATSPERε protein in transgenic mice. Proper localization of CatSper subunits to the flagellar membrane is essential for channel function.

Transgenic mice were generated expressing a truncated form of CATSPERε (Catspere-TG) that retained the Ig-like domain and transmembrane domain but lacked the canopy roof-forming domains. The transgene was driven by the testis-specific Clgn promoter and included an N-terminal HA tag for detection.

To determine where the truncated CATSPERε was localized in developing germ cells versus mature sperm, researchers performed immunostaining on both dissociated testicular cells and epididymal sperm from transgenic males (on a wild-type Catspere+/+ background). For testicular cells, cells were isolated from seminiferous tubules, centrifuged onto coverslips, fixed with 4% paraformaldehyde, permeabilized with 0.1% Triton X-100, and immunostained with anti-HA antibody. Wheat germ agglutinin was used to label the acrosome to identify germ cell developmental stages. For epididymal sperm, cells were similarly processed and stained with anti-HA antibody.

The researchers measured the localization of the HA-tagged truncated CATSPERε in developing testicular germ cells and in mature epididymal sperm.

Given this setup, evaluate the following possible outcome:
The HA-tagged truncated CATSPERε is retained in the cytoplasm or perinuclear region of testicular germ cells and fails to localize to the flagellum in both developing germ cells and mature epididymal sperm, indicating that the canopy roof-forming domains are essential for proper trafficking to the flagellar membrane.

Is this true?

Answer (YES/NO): YES